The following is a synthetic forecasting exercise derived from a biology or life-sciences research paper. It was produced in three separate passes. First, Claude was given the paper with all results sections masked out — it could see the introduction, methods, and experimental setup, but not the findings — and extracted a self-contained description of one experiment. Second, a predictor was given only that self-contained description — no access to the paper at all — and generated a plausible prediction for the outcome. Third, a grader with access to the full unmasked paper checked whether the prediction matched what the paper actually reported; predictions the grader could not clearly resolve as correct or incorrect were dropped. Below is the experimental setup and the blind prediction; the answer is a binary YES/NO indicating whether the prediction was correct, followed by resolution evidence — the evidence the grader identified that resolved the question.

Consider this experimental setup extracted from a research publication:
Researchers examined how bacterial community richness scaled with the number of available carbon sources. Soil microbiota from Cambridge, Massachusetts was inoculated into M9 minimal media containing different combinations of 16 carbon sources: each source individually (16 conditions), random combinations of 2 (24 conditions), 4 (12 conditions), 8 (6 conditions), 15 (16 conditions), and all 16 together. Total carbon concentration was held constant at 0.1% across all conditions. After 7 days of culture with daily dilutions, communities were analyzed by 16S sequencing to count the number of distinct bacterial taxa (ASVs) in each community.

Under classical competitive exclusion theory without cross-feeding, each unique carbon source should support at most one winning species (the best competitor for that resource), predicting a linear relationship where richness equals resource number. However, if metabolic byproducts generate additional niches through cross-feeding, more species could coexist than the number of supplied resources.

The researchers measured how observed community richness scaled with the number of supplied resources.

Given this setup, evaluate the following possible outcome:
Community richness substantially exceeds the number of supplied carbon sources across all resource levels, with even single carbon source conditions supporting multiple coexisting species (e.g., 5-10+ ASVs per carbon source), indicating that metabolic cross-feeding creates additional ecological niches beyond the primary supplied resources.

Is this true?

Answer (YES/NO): YES